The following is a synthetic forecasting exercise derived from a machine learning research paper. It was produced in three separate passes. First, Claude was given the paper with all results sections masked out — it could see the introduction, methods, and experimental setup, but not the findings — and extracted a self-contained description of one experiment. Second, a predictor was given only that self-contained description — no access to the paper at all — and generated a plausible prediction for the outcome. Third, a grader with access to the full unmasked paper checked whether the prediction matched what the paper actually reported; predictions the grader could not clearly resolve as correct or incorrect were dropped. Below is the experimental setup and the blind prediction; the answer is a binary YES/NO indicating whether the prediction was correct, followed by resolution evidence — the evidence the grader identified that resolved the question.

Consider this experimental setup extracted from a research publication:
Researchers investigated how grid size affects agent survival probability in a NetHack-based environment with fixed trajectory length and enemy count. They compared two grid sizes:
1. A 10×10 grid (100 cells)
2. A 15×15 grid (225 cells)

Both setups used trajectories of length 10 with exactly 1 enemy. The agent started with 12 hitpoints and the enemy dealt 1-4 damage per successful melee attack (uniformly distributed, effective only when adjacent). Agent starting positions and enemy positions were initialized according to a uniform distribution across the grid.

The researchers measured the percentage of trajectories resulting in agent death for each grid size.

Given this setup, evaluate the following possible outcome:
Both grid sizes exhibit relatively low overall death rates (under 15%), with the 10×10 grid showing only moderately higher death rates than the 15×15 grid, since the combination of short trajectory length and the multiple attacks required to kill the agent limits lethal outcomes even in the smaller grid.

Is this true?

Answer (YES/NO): NO